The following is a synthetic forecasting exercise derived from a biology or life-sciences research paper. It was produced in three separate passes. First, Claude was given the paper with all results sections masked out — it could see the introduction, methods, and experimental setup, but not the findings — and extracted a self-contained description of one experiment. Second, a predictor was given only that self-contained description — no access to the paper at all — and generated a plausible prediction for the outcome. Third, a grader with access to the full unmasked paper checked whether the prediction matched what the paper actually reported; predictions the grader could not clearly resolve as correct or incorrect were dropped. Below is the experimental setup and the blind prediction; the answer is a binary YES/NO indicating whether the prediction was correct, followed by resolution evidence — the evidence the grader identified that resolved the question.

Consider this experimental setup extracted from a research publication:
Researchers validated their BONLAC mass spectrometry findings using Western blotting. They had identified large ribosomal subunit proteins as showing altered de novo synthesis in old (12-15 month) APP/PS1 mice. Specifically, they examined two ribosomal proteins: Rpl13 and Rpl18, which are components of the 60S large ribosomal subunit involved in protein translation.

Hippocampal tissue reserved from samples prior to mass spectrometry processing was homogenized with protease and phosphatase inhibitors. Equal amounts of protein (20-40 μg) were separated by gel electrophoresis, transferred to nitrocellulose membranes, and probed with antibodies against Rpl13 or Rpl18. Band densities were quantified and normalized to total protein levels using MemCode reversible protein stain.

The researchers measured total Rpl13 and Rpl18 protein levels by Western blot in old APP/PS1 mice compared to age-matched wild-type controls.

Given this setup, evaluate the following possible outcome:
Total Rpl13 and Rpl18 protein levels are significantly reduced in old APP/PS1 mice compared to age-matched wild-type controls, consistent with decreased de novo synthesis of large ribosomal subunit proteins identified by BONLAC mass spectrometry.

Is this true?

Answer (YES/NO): NO